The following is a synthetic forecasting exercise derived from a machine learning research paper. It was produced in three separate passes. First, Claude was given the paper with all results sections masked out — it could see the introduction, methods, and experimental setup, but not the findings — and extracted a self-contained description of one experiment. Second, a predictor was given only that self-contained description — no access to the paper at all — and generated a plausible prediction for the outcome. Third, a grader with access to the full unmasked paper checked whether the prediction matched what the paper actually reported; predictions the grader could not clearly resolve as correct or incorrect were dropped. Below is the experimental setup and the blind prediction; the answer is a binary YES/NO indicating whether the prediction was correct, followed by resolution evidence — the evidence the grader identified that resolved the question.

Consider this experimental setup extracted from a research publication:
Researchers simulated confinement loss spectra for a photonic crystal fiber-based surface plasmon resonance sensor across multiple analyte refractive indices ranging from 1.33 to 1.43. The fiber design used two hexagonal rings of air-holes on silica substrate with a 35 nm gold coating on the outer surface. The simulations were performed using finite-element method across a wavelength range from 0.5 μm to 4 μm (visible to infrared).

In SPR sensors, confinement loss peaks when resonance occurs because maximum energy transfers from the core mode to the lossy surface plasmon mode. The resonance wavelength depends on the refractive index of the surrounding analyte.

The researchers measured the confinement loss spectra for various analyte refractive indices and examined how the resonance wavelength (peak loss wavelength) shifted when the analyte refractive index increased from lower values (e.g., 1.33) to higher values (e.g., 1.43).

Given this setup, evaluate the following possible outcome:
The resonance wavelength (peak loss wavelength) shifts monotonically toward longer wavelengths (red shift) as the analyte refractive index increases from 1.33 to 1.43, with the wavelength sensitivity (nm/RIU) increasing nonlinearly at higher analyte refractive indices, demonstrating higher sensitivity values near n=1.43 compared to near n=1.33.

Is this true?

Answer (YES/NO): YES